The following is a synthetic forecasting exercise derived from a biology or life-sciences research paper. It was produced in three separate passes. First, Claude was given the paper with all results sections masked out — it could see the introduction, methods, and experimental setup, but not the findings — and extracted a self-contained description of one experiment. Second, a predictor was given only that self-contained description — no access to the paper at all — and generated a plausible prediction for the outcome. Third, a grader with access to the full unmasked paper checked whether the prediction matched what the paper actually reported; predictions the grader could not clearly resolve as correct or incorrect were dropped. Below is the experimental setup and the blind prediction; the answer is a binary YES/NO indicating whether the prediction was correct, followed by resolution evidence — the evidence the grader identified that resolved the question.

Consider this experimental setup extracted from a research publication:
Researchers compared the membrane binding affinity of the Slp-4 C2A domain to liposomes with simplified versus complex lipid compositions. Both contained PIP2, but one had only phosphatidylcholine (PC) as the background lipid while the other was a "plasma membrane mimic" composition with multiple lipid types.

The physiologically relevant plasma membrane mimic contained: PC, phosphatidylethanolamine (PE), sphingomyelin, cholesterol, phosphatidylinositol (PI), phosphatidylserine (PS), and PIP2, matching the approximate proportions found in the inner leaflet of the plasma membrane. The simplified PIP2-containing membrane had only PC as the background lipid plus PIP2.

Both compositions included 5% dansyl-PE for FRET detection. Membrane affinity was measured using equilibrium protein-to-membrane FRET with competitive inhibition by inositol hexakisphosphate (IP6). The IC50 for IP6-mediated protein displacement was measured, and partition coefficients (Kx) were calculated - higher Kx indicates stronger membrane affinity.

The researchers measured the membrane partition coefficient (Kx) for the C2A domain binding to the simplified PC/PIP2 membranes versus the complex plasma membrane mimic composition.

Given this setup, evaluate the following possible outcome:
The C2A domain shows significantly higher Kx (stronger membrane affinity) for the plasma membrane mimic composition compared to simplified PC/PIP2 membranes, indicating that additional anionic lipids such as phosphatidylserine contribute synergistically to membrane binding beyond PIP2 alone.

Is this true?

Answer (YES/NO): YES